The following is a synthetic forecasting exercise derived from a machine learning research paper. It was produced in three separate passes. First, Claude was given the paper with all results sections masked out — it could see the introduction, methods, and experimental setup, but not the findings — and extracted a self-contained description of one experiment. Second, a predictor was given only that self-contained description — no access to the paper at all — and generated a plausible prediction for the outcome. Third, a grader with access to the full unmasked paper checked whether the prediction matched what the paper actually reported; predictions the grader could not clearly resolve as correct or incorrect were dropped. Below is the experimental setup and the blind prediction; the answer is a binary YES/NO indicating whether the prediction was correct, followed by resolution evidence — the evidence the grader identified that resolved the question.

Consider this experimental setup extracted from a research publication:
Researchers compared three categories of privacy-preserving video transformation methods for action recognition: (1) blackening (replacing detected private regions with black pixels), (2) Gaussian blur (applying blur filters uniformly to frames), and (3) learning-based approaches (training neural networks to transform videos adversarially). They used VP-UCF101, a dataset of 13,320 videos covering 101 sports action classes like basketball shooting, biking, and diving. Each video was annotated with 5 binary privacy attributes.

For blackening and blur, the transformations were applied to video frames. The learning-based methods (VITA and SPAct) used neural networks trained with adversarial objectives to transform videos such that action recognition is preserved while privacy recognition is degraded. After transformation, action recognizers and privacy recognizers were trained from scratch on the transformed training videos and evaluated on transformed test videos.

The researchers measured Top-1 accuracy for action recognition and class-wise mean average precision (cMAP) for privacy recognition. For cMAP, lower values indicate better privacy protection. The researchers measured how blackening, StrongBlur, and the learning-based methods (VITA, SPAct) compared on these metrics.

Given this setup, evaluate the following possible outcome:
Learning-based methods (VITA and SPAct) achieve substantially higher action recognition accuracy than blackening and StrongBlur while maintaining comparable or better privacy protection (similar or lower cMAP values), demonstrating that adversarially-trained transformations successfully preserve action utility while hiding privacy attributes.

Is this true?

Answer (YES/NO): YES